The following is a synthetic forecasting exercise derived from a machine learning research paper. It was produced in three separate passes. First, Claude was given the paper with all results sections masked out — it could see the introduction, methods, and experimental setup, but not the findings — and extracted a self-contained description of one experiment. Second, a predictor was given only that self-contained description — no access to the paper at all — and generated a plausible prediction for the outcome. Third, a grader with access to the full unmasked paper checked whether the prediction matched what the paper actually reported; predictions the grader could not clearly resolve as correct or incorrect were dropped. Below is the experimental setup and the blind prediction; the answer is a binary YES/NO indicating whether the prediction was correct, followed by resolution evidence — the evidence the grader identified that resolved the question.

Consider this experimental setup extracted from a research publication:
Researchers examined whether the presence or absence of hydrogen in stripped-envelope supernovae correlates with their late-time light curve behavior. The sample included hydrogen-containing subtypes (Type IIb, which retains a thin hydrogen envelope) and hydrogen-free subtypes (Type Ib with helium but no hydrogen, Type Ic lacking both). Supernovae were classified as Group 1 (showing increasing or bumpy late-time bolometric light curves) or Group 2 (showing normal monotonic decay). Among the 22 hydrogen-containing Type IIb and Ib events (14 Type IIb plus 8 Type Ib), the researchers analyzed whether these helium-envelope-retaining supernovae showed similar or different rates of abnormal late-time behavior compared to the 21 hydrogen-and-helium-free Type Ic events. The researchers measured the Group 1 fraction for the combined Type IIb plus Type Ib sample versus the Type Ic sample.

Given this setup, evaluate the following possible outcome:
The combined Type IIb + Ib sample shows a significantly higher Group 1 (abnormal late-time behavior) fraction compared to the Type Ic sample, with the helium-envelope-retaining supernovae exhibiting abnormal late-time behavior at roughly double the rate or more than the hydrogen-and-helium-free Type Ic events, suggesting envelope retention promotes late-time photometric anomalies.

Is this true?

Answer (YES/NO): NO